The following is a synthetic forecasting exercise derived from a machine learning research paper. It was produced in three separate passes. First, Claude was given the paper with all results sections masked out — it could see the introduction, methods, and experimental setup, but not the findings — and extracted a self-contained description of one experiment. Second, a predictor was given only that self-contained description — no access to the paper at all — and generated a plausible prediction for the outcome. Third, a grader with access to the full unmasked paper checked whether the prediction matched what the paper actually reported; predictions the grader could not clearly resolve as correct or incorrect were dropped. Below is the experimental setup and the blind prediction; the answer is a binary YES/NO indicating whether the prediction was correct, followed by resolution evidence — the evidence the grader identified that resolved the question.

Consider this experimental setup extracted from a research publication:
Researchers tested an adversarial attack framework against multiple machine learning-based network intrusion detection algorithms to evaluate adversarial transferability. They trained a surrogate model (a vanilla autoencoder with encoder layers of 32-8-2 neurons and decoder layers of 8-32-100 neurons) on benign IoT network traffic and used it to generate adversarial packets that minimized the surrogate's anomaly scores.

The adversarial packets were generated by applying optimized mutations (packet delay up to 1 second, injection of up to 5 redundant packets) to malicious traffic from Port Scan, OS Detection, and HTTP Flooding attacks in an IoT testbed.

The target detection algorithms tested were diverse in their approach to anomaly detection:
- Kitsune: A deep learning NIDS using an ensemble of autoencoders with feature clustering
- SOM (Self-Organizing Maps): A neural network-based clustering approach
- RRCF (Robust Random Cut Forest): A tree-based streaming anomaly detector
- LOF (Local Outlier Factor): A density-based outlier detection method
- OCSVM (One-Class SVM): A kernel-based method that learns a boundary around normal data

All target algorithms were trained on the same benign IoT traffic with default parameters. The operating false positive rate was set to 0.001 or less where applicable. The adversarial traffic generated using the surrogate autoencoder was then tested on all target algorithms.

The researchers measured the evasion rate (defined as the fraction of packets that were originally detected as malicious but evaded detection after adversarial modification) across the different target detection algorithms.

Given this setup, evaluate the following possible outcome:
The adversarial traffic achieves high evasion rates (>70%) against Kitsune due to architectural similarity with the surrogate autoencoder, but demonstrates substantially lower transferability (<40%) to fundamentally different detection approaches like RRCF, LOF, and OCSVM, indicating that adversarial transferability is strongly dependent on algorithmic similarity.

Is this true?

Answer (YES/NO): YES